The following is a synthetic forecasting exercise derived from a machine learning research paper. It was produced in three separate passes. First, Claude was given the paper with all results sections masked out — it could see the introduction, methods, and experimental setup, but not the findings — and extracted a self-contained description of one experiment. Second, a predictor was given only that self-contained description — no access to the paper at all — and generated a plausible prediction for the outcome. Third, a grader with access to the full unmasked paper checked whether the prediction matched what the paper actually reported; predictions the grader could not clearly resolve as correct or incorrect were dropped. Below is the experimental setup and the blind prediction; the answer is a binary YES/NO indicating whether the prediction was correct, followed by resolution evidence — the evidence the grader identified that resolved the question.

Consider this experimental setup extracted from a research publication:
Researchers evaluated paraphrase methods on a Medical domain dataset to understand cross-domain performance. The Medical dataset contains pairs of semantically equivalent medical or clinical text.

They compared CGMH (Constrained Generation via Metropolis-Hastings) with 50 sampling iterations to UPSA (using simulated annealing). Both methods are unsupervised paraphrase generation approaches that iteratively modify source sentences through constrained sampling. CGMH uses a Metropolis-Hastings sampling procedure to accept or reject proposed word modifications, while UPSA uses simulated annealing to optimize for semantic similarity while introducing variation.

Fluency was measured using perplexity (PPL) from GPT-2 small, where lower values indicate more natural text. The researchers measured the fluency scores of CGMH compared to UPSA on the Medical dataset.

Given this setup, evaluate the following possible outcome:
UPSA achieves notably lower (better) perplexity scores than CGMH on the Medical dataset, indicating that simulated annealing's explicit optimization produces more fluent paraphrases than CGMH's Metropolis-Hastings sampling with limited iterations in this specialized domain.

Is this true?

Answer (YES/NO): YES